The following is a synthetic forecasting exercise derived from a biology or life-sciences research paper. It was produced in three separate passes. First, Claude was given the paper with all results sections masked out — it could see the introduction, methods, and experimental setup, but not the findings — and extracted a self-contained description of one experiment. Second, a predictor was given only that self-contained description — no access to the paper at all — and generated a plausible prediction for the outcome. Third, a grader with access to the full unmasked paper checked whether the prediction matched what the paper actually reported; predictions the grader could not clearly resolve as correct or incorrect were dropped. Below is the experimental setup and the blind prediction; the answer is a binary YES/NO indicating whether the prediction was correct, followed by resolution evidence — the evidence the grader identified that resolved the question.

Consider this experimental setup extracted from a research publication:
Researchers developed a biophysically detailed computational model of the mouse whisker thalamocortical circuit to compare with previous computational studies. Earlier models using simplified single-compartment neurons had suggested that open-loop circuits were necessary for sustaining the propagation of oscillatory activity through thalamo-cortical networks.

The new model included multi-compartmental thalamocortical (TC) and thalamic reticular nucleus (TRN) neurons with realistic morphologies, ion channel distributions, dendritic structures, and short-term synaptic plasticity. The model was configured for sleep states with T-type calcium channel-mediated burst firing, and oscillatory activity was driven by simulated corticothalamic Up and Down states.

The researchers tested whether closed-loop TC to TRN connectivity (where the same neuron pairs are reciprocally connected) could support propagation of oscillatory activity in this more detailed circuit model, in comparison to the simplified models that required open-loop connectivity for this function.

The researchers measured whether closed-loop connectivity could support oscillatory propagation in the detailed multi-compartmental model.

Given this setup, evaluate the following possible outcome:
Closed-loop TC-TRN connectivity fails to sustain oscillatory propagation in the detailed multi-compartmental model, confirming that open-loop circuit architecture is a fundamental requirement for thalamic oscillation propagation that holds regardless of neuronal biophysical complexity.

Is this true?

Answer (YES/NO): NO